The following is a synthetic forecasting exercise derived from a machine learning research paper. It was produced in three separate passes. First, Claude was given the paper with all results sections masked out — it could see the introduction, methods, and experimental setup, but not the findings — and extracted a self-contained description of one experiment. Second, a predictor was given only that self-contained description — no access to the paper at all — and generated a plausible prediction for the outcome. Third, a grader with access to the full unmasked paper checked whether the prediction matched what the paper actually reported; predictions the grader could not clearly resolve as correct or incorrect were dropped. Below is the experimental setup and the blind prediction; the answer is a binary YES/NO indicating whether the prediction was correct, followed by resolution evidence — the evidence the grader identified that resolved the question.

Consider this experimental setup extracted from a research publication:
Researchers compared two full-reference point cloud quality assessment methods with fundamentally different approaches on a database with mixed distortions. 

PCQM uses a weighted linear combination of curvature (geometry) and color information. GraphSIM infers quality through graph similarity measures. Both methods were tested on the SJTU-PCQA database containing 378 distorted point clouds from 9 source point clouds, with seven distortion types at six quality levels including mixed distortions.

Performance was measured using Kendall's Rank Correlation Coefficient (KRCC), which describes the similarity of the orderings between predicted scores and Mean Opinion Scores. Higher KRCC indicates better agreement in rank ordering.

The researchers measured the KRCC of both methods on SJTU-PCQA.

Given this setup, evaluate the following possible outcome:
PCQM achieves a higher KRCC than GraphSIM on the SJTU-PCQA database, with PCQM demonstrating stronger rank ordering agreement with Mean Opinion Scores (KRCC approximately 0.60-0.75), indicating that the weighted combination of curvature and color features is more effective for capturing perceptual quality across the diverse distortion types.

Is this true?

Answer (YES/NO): YES